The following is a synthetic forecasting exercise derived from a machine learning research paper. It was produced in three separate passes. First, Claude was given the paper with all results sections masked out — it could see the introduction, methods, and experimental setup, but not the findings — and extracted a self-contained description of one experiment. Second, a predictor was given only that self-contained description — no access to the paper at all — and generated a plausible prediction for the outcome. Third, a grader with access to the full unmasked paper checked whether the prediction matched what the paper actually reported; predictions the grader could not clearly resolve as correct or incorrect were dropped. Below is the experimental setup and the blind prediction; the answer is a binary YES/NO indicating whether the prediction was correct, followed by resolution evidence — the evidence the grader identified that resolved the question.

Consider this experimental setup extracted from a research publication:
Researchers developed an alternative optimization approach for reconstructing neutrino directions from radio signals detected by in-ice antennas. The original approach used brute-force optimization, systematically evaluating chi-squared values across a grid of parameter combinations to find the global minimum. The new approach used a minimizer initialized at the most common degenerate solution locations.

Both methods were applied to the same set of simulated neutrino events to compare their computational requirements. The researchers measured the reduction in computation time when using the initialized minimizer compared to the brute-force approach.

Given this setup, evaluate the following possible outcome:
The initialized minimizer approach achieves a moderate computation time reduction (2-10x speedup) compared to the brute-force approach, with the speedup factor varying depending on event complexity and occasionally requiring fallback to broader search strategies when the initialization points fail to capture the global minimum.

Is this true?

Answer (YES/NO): NO